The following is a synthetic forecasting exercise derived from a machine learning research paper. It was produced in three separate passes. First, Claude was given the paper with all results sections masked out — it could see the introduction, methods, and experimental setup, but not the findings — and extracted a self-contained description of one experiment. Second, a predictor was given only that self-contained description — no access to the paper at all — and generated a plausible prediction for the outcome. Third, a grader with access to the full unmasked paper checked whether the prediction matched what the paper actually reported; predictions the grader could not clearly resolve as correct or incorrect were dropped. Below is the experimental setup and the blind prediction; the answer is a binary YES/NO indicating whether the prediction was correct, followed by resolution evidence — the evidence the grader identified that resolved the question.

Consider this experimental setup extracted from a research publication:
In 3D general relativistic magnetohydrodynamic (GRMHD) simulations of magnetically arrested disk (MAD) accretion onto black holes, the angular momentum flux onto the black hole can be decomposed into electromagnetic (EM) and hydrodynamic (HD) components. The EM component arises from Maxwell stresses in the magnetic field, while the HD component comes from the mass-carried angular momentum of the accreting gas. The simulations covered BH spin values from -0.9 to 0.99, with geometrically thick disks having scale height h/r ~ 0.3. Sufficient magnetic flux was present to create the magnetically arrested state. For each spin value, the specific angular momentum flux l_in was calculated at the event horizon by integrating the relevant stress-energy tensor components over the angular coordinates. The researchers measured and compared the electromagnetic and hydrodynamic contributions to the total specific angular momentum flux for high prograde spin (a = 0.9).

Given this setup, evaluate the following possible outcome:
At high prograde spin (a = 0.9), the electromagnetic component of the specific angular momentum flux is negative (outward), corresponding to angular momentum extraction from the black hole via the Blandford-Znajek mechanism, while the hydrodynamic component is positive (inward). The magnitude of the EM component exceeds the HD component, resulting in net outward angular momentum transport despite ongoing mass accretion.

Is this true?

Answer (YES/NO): YES